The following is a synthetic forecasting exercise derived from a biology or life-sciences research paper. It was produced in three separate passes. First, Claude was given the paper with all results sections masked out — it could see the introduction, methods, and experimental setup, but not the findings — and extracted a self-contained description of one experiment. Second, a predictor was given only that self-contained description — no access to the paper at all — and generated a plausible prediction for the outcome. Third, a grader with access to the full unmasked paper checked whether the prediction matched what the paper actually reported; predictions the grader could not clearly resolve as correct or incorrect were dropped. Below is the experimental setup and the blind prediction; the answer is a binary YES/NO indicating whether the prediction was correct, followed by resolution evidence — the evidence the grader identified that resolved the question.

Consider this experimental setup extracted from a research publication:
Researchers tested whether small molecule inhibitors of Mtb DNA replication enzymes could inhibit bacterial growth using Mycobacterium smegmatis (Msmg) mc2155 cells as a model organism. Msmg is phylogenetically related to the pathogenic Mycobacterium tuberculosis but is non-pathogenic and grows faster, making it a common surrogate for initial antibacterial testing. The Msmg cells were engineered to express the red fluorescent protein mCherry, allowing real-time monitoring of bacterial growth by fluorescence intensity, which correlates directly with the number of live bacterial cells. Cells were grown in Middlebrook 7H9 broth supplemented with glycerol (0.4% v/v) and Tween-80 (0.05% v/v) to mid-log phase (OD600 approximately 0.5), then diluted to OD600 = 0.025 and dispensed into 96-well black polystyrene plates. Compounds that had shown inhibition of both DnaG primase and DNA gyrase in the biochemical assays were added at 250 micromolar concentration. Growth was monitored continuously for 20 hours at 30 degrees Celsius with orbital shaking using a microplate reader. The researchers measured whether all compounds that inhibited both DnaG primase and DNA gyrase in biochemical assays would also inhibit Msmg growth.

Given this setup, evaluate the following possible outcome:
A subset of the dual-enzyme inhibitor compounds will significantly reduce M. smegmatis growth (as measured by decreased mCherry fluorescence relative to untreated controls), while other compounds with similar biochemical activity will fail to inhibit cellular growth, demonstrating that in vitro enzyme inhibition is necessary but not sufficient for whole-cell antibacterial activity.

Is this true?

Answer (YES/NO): YES